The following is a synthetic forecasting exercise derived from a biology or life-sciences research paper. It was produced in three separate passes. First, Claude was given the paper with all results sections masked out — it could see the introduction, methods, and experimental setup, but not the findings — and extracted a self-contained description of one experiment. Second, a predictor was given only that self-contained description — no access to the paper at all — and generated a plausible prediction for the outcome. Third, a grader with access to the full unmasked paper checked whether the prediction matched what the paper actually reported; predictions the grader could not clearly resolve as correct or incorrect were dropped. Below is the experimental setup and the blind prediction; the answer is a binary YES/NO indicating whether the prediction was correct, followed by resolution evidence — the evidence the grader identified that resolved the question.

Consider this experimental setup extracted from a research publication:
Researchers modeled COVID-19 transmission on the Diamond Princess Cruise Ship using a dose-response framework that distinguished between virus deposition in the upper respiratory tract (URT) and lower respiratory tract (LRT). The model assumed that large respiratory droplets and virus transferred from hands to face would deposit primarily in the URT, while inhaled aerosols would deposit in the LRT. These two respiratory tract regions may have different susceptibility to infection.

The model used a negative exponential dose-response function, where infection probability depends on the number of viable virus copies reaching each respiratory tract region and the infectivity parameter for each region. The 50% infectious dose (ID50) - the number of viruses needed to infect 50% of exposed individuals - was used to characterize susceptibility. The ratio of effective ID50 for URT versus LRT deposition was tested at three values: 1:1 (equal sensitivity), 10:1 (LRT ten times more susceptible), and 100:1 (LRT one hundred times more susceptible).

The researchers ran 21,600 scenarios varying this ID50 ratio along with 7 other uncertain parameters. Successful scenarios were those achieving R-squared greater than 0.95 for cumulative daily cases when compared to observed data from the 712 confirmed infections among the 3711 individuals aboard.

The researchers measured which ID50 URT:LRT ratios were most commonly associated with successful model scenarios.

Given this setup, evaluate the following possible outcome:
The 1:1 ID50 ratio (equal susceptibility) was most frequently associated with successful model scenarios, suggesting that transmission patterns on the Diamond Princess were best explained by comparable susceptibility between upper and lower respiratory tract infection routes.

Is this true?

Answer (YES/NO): NO